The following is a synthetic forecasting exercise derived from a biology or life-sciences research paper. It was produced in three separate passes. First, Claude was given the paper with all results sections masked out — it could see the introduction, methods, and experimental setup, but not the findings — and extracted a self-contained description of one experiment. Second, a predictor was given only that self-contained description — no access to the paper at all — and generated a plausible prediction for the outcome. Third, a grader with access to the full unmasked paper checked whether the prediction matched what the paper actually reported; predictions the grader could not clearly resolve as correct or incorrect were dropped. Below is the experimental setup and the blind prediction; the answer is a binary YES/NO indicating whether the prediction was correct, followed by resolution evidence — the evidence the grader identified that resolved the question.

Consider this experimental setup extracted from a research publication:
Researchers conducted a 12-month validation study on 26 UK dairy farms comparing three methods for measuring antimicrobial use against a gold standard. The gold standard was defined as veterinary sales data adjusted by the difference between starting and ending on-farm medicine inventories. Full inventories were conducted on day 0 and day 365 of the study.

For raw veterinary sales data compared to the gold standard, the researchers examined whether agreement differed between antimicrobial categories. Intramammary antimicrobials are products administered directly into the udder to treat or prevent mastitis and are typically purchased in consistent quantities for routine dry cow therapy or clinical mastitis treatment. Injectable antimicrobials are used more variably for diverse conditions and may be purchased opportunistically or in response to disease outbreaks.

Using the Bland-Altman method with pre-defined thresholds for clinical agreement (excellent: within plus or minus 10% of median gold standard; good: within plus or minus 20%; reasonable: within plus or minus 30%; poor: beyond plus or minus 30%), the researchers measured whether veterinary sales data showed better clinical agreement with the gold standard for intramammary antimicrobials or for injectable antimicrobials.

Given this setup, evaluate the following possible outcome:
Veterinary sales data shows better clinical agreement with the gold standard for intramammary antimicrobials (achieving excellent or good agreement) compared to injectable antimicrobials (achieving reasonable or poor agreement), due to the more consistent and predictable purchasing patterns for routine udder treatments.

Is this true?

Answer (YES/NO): NO